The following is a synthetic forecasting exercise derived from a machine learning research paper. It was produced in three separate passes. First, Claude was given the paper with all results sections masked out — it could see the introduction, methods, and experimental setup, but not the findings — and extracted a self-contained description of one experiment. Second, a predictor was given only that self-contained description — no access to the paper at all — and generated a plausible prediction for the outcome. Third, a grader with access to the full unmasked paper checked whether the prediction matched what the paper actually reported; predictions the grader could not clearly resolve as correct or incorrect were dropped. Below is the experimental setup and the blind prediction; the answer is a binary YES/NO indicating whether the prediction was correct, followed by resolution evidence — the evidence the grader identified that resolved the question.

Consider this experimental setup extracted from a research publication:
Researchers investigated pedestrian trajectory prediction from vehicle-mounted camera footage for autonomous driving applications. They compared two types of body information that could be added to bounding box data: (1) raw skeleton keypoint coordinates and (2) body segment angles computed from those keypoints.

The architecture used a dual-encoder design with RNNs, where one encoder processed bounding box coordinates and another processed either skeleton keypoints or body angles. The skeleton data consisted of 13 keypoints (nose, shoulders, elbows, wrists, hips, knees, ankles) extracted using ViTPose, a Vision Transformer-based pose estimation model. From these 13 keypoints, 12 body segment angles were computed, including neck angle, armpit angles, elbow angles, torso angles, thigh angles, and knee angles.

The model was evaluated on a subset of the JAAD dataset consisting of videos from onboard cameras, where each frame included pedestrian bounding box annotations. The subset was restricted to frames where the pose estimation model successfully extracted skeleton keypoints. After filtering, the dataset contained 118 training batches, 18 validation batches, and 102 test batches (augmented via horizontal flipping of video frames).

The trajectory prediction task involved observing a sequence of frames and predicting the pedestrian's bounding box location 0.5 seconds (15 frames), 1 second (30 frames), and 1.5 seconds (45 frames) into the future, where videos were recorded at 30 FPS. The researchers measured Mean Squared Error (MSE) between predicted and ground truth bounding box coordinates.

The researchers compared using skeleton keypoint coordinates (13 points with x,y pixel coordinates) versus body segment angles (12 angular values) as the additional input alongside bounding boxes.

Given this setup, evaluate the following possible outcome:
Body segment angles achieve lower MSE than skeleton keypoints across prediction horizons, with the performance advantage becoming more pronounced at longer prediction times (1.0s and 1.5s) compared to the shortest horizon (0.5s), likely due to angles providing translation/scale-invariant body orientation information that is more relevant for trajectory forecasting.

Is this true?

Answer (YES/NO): NO